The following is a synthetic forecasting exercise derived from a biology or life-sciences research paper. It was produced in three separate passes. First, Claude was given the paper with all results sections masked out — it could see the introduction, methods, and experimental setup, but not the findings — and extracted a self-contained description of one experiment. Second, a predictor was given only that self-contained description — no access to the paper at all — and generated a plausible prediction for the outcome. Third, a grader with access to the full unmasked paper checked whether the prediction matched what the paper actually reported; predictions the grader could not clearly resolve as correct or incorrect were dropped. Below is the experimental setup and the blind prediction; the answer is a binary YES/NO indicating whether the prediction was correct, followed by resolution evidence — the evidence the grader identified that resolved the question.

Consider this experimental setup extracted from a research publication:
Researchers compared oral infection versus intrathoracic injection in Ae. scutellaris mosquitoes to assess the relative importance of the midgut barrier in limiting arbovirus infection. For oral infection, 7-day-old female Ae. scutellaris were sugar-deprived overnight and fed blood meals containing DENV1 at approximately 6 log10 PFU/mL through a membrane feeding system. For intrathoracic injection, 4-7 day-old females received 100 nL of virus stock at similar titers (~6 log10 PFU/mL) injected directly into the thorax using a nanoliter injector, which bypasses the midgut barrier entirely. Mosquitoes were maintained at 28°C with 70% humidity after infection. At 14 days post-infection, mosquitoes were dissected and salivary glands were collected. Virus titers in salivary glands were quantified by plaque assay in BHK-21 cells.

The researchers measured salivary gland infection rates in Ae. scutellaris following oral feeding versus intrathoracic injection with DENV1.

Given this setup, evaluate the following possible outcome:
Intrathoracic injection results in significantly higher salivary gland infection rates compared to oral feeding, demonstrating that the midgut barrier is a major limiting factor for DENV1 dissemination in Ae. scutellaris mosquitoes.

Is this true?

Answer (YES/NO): YES